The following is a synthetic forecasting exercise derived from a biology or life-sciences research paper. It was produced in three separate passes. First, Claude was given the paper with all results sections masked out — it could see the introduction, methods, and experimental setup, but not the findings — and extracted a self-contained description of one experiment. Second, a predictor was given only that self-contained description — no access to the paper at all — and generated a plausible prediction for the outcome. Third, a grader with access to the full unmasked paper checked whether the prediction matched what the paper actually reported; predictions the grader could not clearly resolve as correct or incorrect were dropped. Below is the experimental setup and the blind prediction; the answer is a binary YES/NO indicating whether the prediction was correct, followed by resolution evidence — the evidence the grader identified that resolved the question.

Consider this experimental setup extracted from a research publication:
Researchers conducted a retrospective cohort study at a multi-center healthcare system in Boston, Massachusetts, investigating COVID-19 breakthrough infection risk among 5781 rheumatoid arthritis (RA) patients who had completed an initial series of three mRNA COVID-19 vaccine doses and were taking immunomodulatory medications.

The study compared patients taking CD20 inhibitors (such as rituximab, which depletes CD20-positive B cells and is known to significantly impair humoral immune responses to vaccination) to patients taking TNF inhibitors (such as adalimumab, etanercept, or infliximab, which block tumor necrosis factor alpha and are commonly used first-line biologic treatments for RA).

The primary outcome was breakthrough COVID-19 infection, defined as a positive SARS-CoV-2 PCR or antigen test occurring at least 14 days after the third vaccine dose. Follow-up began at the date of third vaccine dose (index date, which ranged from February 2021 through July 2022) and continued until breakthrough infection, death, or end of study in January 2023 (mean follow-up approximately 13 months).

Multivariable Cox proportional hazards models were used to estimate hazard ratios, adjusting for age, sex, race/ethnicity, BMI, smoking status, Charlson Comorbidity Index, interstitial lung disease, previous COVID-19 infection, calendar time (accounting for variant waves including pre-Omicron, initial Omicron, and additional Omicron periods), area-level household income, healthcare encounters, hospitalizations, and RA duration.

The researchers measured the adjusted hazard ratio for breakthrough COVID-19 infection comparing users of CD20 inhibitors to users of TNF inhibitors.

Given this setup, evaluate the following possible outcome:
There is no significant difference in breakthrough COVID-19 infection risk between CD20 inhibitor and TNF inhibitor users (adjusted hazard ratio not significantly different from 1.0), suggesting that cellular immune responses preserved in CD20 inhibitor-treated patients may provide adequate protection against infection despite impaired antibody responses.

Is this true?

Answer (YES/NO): NO